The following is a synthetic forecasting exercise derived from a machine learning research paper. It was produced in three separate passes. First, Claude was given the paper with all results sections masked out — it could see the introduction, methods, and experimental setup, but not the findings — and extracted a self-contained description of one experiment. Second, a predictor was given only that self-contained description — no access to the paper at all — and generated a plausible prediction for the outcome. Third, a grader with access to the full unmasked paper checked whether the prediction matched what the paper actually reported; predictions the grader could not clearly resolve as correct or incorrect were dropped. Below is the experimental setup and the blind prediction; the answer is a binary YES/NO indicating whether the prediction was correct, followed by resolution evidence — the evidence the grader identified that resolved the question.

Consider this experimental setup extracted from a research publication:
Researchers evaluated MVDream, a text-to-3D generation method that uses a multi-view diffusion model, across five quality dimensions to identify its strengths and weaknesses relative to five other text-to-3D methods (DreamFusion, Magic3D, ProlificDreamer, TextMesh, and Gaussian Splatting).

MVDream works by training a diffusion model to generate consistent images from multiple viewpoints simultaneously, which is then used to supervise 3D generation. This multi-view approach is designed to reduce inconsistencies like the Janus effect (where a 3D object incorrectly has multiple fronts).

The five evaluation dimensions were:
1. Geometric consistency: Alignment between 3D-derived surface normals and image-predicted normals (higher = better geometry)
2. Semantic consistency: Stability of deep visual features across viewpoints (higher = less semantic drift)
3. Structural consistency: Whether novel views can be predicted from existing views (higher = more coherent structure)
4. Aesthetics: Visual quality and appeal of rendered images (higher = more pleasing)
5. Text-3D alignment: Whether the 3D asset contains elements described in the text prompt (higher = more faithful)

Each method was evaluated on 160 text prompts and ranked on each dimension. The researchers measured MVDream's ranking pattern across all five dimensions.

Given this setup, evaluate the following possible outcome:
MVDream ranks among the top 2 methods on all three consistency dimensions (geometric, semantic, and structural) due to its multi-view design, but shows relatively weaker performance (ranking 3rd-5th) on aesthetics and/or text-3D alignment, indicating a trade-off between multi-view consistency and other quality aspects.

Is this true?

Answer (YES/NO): NO